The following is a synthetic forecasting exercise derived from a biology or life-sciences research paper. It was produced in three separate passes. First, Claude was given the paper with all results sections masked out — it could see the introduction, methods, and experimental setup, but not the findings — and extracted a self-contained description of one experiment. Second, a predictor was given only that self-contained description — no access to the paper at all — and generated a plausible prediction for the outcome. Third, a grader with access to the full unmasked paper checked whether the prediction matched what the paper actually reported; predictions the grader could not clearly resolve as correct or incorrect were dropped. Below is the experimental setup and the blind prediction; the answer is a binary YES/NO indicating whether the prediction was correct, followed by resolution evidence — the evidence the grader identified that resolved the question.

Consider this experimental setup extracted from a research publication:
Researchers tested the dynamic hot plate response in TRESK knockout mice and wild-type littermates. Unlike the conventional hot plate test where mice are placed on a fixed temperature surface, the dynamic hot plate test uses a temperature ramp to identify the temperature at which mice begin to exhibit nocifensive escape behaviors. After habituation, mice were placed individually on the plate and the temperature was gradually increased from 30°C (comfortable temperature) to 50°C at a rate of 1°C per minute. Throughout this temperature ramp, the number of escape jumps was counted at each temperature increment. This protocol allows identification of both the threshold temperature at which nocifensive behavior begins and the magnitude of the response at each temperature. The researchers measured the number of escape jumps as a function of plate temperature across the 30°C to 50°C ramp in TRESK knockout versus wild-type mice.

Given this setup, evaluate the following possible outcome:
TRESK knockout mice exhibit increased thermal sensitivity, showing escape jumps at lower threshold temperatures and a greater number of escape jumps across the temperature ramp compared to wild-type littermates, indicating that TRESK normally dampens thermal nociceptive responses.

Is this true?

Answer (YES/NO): NO